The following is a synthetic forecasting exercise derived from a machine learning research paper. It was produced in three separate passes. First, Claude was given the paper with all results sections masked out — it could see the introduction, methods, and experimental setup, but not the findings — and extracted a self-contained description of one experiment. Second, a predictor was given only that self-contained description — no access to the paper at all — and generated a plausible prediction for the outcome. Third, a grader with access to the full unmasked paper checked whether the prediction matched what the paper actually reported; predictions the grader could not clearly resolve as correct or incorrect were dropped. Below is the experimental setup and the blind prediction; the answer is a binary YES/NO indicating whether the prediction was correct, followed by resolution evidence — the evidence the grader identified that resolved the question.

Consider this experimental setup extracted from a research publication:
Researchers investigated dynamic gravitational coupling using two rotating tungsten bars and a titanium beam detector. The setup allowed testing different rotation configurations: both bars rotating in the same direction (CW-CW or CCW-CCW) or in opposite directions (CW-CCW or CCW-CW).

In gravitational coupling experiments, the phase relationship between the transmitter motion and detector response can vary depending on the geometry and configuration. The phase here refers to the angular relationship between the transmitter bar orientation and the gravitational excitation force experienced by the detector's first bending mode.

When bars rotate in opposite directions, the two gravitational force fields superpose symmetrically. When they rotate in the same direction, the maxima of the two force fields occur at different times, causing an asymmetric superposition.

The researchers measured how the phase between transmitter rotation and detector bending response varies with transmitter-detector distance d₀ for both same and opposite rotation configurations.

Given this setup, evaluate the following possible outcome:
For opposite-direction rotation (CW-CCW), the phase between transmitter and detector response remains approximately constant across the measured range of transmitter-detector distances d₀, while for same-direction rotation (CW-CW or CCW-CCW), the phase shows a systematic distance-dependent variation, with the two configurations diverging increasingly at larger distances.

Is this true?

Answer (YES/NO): NO